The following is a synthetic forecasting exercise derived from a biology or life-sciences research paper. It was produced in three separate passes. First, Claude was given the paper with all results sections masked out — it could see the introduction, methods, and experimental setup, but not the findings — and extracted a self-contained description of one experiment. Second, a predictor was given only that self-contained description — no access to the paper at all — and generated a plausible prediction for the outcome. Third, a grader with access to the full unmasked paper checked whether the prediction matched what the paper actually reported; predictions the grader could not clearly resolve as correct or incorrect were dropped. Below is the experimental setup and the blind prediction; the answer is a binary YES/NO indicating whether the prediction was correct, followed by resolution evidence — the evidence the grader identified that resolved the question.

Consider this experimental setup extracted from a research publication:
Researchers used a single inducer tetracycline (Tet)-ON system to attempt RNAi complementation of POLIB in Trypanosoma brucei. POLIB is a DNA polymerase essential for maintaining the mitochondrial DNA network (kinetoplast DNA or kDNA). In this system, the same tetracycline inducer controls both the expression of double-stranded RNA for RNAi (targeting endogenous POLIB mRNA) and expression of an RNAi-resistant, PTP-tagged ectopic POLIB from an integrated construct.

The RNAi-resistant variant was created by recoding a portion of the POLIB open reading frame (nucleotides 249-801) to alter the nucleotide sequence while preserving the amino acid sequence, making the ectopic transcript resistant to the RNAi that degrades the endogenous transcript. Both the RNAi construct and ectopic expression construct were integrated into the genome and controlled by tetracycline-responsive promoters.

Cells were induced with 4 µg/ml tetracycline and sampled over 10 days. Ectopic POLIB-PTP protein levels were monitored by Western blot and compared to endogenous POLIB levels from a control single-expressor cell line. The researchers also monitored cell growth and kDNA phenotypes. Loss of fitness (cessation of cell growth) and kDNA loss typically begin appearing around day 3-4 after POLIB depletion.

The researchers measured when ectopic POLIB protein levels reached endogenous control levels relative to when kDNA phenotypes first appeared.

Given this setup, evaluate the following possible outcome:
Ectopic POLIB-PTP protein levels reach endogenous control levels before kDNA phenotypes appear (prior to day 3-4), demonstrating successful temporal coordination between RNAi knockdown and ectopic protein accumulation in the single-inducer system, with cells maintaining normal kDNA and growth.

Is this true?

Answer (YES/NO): NO